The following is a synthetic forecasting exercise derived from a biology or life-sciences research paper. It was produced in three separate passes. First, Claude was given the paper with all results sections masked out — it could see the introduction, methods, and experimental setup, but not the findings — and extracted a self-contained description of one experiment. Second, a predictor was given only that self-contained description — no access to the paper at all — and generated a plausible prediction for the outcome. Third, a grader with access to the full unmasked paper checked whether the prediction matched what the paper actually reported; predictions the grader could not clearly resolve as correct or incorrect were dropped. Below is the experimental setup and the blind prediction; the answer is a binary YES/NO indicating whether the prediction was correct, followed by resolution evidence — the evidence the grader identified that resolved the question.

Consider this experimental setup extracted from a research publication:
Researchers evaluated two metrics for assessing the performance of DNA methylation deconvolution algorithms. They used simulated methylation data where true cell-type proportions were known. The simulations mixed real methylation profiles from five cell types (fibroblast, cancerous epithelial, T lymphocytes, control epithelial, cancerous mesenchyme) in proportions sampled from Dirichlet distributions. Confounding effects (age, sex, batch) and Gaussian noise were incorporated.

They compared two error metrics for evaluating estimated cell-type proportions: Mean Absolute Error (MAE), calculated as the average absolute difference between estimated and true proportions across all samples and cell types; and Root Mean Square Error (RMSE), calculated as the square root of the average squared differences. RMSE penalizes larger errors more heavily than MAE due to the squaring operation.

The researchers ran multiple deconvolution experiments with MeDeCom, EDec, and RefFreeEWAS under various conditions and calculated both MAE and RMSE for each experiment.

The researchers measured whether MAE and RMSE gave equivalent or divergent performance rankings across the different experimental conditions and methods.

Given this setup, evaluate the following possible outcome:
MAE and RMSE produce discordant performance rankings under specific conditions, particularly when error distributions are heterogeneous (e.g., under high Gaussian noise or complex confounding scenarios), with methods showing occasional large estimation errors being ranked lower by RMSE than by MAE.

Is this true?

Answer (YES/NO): NO